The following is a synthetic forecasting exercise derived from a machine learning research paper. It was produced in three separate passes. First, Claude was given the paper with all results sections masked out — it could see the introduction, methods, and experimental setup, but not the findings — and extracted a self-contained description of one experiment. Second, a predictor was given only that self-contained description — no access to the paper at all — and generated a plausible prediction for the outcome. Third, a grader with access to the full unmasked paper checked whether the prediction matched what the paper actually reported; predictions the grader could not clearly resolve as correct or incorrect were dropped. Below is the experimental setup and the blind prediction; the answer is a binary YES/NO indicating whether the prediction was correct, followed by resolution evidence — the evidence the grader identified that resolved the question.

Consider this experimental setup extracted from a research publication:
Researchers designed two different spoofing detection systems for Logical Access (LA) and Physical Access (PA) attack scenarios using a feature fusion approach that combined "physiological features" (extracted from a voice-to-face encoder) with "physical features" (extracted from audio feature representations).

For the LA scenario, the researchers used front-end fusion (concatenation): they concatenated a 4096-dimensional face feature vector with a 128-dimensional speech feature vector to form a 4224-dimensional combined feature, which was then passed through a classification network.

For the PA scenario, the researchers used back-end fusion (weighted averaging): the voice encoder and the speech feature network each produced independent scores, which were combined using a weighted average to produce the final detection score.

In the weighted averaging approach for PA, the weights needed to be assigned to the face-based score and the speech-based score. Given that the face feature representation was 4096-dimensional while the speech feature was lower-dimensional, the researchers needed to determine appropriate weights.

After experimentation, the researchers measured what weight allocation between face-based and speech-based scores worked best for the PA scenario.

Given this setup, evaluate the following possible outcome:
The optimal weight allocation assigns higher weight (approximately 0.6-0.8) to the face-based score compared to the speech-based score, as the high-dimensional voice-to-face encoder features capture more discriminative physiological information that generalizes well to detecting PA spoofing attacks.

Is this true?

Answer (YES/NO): NO